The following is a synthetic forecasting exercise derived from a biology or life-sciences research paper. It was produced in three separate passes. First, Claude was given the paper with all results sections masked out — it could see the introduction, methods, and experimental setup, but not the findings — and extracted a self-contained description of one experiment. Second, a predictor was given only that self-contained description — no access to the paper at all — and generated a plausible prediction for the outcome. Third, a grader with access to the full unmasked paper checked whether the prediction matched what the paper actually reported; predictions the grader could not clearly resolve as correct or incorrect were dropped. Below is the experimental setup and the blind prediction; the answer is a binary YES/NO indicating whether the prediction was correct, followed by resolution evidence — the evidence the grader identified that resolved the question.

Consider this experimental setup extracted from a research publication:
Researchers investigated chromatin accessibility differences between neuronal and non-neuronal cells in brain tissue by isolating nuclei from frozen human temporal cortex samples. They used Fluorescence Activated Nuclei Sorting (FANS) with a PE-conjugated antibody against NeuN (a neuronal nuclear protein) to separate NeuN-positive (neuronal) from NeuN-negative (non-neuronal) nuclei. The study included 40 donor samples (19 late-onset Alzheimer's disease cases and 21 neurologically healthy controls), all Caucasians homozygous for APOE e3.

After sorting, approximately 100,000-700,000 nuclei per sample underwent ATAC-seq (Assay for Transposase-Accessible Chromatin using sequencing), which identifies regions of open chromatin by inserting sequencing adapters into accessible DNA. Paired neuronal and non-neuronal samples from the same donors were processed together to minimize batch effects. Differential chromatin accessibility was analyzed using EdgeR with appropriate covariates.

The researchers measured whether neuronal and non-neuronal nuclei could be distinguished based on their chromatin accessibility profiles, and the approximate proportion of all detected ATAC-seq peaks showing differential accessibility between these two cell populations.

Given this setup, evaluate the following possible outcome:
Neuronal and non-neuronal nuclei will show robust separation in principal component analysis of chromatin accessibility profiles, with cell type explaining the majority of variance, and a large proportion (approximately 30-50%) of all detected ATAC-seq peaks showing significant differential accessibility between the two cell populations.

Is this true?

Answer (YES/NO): NO